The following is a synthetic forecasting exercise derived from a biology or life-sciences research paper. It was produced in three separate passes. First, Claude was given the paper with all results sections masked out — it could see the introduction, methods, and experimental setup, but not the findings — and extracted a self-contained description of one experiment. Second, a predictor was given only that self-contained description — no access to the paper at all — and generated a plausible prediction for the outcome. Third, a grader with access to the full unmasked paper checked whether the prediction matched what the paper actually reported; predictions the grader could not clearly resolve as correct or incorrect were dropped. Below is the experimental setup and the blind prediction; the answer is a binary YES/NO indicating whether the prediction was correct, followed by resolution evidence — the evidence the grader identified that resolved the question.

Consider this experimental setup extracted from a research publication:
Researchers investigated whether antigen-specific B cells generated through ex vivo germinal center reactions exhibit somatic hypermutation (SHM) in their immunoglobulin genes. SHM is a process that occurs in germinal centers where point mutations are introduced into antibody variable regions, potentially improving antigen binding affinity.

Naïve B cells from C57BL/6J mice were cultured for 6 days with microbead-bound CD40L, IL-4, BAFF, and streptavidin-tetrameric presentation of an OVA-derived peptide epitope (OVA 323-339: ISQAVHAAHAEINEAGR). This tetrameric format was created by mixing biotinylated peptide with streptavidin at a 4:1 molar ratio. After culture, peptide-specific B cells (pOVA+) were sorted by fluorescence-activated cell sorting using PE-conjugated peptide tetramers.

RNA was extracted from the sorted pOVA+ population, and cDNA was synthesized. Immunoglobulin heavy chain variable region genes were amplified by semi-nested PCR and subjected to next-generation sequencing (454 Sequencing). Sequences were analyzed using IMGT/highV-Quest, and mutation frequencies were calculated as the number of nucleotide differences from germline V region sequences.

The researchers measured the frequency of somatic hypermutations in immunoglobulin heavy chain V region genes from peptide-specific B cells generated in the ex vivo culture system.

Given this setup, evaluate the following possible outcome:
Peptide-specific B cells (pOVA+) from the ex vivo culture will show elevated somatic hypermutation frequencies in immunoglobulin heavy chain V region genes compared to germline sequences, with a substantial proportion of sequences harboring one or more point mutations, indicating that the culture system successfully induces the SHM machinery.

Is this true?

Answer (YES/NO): YES